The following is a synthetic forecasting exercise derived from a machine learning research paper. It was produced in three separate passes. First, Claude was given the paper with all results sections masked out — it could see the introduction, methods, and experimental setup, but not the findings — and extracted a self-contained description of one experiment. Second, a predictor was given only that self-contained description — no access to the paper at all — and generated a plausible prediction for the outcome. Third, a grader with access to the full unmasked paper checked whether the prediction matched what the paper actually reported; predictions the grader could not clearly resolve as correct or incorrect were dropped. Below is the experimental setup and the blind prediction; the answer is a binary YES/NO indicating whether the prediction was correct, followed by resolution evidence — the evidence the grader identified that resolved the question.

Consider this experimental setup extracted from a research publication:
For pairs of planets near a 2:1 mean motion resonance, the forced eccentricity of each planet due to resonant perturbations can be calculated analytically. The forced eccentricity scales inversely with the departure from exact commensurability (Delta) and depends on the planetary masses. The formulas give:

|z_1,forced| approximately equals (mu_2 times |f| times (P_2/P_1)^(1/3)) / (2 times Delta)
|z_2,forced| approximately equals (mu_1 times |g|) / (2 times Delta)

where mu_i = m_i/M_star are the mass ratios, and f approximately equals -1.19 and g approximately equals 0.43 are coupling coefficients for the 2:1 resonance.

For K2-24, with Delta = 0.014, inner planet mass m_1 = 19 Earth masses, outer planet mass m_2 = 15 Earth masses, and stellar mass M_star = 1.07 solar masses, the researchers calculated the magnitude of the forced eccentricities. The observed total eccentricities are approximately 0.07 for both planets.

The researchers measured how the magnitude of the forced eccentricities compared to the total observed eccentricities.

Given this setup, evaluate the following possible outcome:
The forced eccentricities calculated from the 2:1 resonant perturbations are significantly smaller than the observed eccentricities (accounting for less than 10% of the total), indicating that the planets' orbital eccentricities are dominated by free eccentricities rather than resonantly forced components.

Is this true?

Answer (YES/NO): YES